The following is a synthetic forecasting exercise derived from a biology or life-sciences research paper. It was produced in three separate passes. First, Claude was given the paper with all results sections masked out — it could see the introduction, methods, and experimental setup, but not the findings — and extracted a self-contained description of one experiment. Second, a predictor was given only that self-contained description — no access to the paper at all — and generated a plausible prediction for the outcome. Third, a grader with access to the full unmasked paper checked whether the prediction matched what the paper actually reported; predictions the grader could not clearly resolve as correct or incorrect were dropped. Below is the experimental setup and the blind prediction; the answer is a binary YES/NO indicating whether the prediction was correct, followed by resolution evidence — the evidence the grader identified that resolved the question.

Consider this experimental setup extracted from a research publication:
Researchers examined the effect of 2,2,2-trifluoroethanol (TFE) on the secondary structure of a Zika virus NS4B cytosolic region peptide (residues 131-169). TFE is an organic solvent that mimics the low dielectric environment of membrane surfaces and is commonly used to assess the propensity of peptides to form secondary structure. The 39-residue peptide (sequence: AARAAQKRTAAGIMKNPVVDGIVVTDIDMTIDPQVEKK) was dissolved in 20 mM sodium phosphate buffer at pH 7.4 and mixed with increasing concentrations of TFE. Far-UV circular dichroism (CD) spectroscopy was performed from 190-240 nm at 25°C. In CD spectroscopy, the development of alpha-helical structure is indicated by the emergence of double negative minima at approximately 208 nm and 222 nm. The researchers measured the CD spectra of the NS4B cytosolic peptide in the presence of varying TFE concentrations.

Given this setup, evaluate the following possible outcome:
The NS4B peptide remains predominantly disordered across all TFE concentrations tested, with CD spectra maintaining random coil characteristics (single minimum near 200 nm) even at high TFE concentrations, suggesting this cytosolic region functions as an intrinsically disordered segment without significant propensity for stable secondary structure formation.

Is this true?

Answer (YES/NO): NO